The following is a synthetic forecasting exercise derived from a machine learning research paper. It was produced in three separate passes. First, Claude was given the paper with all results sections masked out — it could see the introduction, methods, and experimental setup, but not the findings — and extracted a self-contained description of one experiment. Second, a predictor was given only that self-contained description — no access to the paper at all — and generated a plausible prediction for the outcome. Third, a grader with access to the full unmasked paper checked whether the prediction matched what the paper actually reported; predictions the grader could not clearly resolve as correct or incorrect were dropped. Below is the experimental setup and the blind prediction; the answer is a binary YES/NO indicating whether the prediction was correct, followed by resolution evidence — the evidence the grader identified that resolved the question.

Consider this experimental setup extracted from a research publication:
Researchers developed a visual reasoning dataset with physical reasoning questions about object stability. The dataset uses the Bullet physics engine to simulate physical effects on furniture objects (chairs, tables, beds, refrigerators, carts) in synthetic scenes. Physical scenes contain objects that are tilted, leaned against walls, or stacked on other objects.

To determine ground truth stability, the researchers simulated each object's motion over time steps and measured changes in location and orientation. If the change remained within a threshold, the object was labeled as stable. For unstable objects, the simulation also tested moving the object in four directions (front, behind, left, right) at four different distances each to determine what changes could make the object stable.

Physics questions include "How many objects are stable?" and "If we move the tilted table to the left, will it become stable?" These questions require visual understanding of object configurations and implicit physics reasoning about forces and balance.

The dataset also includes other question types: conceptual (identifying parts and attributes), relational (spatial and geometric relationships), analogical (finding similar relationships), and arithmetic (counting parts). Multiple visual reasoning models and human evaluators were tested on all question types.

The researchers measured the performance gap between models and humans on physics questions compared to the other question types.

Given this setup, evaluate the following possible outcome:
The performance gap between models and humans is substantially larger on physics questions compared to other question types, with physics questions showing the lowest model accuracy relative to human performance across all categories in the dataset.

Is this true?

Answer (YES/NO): NO